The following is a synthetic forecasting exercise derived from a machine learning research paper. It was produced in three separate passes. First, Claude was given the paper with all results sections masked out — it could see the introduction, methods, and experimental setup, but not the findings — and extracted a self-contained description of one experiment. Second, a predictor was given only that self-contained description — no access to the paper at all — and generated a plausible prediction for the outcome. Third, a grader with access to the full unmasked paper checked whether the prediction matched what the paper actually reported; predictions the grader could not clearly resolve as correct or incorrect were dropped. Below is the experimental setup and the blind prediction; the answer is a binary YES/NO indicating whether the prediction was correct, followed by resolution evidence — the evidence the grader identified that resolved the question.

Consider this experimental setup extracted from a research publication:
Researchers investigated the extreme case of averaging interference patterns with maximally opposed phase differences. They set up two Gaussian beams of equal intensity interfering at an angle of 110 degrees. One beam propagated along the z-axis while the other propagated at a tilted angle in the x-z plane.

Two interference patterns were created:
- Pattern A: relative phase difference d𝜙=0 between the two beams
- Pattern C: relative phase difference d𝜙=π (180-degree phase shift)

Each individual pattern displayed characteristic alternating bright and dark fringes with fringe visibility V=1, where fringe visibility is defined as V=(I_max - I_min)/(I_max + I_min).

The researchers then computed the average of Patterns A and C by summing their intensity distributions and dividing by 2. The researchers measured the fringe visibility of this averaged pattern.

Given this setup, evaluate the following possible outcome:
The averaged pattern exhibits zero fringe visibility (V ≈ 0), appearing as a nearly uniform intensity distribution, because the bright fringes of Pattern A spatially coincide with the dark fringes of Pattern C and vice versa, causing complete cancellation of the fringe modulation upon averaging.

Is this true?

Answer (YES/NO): YES